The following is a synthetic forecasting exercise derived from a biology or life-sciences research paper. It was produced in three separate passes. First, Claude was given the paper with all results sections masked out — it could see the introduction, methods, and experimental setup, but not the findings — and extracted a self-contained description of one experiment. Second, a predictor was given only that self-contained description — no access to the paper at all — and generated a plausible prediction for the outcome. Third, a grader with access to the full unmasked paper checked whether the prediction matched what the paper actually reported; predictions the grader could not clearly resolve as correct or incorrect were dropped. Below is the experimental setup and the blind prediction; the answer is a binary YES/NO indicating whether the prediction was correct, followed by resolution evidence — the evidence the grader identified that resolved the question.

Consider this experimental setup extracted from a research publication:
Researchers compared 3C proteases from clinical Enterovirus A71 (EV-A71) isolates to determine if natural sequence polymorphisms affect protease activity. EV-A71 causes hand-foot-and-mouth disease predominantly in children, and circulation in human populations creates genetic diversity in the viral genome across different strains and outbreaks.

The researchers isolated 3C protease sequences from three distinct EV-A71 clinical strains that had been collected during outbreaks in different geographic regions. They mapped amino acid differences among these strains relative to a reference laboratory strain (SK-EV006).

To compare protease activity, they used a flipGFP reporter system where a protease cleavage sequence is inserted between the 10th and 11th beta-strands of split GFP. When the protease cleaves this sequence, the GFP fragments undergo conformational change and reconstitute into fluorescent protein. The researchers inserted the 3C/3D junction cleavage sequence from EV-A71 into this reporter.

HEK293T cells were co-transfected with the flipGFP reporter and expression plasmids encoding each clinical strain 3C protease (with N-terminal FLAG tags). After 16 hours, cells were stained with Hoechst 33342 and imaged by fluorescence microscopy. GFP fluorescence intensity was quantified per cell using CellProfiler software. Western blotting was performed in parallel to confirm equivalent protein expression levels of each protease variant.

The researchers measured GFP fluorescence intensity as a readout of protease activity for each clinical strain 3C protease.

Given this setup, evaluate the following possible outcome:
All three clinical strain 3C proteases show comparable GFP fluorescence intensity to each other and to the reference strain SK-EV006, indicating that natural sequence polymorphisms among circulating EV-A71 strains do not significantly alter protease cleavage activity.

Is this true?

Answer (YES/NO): NO